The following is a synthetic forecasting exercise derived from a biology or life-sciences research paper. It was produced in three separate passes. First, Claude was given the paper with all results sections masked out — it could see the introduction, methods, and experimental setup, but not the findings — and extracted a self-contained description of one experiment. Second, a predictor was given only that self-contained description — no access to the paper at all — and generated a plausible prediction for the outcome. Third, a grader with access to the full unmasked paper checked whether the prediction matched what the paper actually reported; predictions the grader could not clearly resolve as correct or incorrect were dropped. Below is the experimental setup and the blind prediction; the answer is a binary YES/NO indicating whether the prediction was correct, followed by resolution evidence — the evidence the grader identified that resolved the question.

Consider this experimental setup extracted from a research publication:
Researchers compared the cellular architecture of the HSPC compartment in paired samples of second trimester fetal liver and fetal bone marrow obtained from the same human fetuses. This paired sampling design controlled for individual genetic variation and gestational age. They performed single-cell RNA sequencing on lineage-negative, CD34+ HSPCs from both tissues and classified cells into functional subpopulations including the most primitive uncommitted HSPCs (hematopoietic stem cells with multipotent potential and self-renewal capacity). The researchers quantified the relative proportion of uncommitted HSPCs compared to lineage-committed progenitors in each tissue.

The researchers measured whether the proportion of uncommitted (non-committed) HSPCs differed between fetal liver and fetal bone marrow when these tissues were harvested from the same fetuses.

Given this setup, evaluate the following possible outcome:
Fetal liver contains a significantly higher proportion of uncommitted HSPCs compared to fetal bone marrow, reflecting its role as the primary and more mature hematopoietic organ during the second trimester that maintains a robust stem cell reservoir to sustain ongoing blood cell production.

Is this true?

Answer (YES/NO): YES